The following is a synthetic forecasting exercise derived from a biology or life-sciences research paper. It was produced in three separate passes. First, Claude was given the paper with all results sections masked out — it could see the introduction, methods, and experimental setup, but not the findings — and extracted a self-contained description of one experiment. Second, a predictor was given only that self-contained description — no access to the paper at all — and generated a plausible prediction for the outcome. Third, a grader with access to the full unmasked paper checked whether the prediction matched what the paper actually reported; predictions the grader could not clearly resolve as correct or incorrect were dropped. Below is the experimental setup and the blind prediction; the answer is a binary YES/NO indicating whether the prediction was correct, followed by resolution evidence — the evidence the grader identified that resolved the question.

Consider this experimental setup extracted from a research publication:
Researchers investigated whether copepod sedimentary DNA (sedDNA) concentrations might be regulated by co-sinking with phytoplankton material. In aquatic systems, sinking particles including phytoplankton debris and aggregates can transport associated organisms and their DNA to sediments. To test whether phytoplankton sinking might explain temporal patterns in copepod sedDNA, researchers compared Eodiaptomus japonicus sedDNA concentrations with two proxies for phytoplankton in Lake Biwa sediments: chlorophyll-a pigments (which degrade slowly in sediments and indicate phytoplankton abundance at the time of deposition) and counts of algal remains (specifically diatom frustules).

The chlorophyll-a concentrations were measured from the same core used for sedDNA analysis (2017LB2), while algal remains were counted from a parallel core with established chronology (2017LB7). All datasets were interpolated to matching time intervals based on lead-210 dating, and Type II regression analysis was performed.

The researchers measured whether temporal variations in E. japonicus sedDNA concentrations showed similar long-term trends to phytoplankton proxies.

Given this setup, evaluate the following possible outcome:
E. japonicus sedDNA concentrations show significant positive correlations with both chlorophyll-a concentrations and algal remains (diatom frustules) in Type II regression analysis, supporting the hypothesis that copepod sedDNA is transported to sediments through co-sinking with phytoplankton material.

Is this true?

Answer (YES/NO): NO